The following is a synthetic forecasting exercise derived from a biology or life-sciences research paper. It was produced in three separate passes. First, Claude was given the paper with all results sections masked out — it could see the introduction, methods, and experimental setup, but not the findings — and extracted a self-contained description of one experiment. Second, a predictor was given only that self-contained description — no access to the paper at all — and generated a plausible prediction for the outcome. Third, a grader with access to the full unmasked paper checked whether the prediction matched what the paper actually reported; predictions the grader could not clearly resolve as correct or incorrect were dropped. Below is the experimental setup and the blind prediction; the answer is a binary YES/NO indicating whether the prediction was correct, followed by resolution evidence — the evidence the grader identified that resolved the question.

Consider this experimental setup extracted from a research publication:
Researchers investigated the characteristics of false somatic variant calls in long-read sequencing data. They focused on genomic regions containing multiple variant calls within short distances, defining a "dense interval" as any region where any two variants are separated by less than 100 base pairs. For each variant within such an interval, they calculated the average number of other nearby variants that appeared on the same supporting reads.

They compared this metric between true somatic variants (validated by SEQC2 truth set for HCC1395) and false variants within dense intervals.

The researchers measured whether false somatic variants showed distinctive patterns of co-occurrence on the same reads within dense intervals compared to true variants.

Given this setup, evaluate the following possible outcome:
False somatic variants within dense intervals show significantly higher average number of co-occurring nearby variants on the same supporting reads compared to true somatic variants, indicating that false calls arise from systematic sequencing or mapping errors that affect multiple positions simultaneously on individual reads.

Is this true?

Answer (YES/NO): YES